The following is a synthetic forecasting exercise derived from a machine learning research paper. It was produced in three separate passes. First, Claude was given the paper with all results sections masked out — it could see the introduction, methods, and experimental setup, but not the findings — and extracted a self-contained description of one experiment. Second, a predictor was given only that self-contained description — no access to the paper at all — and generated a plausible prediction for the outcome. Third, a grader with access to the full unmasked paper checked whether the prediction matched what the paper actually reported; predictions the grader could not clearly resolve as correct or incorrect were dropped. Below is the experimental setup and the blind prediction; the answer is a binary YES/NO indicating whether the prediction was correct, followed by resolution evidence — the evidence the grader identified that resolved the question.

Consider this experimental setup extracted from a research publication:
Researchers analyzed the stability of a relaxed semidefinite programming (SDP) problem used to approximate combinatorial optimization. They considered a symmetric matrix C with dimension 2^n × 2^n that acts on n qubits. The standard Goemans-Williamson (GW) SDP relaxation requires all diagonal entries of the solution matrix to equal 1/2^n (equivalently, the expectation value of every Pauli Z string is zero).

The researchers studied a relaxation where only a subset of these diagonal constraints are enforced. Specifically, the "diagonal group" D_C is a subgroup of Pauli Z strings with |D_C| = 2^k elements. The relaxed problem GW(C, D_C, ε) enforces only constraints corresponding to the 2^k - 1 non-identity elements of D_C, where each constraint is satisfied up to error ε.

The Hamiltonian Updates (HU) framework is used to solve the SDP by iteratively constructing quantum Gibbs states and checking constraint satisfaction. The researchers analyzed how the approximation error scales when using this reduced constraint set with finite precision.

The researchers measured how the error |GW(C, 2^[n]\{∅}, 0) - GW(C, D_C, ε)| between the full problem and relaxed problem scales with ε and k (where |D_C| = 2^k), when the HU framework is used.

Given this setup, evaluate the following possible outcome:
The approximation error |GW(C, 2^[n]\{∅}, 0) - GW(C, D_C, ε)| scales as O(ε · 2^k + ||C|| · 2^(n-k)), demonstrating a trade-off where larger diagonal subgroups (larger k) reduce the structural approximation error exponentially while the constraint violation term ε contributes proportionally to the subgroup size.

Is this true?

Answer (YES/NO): NO